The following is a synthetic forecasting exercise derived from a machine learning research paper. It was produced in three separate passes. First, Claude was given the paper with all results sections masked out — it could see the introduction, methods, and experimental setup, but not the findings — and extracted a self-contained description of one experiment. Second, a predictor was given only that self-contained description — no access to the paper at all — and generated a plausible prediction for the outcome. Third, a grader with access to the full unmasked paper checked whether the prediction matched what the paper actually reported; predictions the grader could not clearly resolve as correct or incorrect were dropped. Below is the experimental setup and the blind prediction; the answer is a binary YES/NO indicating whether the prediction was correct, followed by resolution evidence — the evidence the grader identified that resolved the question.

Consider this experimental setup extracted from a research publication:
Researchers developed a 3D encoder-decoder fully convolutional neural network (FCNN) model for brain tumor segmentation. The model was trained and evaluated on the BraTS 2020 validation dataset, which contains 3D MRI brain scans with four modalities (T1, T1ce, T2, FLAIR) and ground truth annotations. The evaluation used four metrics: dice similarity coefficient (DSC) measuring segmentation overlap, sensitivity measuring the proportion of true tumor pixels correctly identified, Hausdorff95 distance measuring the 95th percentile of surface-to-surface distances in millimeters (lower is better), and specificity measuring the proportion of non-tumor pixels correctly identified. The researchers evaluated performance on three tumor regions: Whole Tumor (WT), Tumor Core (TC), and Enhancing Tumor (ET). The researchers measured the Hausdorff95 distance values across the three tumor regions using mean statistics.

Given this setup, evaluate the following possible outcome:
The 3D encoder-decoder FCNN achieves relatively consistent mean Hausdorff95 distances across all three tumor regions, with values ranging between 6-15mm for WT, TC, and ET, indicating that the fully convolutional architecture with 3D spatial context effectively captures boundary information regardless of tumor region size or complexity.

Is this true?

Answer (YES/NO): NO